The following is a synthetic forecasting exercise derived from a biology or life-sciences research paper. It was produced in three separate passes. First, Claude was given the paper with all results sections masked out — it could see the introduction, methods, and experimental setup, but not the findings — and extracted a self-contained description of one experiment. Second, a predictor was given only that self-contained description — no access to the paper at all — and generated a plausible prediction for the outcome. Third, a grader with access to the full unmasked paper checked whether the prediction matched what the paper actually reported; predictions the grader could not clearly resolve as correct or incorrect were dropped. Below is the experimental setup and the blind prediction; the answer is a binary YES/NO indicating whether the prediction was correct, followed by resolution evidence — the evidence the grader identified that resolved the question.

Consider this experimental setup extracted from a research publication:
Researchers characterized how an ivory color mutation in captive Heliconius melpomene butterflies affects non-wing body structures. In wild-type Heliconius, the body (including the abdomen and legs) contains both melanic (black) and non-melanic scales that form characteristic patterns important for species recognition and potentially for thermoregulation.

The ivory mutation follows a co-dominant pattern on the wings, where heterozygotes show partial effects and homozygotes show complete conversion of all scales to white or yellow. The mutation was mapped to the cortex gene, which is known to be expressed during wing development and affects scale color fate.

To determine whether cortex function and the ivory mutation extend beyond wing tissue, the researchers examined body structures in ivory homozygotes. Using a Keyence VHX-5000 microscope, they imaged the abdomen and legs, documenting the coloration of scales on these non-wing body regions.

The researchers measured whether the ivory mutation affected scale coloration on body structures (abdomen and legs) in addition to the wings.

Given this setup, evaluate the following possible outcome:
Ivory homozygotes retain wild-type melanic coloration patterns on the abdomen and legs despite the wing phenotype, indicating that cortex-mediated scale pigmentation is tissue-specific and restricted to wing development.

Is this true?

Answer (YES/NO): NO